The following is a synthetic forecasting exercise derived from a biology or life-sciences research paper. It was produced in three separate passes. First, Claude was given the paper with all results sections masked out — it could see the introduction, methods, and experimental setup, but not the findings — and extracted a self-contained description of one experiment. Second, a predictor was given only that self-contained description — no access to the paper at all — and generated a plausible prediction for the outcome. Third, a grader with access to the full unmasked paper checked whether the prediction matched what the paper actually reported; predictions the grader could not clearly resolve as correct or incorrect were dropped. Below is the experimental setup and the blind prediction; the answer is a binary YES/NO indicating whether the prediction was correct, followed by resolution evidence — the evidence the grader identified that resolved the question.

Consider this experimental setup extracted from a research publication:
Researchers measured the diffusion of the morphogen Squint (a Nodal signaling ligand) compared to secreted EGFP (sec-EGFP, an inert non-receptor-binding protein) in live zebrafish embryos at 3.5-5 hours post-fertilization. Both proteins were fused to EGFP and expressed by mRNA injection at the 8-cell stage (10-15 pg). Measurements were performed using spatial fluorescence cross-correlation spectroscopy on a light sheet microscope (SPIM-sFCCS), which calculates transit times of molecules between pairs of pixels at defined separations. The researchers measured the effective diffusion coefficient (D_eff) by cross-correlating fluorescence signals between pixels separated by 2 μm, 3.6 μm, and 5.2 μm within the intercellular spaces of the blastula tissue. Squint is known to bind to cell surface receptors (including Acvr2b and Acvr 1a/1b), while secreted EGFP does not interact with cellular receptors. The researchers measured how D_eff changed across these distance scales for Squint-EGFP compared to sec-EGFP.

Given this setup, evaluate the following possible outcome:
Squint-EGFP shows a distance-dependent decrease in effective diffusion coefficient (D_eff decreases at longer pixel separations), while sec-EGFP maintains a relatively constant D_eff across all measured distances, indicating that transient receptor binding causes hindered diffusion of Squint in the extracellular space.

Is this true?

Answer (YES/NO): YES